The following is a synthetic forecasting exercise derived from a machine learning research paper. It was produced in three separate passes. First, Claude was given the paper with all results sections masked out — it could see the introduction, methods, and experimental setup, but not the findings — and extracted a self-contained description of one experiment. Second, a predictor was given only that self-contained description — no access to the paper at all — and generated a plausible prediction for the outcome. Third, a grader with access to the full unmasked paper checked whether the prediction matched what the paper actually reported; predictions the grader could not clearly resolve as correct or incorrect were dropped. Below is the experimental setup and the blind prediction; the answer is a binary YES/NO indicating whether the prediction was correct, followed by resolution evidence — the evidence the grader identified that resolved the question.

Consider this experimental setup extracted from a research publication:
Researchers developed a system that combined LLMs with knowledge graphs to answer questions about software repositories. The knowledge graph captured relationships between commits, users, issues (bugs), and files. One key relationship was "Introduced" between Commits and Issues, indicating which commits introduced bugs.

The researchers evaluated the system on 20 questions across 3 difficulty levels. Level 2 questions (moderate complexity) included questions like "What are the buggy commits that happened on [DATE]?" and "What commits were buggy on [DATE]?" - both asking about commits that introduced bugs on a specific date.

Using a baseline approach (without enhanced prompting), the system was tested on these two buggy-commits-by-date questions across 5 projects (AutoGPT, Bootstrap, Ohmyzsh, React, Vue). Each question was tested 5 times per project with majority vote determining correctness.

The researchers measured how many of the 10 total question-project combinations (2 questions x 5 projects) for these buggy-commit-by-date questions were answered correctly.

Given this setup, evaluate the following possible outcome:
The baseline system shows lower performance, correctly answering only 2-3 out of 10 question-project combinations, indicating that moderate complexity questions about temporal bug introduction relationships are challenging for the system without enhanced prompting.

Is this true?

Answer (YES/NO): NO